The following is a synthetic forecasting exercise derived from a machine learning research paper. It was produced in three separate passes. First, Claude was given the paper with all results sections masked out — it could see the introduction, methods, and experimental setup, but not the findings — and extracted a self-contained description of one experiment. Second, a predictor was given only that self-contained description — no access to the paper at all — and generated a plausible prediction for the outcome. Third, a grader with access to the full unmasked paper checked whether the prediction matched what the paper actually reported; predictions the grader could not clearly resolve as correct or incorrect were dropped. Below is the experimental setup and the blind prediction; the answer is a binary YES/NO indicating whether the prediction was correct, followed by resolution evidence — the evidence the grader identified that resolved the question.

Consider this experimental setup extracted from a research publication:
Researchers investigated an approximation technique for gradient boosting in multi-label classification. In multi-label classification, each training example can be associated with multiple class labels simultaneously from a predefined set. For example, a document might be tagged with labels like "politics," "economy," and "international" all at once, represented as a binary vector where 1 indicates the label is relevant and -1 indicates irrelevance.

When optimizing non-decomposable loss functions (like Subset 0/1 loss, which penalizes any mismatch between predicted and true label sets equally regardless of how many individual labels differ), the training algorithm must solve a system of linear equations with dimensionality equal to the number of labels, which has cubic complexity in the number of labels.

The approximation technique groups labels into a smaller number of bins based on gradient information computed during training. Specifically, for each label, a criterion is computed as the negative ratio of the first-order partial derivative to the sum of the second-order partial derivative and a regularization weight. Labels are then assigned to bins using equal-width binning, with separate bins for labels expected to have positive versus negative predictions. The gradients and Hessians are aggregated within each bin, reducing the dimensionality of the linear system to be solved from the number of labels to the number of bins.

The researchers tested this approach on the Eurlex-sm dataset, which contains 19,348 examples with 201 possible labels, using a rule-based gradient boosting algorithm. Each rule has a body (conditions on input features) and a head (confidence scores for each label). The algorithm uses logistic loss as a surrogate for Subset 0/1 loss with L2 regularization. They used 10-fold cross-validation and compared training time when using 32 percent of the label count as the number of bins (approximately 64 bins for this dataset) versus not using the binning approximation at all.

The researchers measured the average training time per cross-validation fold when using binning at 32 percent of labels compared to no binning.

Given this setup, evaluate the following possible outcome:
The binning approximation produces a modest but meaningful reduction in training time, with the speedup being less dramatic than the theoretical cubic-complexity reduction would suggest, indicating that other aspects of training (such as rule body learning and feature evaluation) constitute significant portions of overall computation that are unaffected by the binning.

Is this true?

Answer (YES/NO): NO